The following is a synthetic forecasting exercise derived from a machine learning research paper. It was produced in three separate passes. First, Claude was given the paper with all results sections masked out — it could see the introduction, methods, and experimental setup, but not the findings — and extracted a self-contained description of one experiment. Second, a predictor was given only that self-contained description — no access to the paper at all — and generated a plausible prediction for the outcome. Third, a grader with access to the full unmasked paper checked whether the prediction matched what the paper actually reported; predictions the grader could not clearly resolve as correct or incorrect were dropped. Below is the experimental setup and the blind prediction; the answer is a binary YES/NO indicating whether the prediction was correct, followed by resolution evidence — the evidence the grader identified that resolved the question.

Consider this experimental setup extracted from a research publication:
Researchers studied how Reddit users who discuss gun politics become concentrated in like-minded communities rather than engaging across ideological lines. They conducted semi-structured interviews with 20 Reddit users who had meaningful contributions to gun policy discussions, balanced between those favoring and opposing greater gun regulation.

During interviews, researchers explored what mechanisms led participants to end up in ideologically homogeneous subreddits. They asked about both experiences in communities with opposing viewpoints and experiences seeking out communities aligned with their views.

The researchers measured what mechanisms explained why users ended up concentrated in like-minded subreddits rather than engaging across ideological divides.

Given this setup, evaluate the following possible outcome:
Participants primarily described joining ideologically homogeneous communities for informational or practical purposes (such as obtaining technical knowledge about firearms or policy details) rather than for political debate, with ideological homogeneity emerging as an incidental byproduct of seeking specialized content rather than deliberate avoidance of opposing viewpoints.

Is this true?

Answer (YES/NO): NO